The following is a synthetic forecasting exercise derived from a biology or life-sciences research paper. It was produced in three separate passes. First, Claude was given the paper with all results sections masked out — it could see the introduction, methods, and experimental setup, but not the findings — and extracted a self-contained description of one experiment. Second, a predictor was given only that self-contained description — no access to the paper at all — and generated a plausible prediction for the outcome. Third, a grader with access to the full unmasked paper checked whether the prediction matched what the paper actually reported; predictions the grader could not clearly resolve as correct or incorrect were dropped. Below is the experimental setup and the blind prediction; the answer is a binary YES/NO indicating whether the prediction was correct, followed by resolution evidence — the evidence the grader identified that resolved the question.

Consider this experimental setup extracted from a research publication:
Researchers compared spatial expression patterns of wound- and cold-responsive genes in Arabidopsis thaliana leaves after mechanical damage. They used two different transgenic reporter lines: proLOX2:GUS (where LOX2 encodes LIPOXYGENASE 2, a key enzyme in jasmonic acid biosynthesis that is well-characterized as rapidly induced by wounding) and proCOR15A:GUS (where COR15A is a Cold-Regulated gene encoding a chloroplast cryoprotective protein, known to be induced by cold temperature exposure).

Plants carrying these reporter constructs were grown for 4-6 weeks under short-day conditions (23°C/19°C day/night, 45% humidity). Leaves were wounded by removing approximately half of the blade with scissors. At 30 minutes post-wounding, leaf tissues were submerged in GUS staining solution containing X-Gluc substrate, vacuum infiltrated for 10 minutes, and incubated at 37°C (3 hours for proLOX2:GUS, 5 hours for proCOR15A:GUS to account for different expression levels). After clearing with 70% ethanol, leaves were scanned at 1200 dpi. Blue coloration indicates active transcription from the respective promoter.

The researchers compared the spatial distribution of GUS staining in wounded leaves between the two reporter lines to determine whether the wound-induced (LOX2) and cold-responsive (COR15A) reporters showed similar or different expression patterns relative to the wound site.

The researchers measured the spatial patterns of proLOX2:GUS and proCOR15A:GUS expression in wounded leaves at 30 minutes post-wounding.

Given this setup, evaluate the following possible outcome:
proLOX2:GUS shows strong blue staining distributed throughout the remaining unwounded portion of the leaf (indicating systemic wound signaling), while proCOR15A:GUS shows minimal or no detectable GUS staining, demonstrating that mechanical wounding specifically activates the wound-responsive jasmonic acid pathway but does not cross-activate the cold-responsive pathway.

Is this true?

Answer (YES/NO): NO